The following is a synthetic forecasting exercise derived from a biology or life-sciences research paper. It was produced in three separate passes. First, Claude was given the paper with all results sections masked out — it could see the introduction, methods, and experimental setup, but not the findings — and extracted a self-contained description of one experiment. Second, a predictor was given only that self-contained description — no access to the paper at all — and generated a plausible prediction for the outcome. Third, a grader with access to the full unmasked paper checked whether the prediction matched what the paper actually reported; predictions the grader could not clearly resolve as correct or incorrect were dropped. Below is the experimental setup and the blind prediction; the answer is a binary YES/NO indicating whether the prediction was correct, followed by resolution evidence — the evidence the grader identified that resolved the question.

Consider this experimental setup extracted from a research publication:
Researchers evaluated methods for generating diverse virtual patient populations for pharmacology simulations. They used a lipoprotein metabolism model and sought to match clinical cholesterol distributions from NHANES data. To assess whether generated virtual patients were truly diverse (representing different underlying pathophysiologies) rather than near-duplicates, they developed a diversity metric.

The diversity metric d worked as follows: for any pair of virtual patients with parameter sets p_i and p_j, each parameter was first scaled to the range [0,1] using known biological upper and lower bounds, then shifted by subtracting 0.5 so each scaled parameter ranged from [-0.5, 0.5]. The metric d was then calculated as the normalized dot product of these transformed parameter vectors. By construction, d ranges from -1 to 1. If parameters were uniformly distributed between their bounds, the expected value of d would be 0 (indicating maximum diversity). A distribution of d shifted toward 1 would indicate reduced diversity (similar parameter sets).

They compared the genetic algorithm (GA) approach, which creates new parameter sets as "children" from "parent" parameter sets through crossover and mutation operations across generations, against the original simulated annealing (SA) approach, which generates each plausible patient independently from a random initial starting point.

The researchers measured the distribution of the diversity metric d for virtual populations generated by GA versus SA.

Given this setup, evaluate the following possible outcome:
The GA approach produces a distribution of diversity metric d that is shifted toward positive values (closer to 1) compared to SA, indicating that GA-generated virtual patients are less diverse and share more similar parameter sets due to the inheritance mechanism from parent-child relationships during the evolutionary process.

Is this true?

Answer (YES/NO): YES